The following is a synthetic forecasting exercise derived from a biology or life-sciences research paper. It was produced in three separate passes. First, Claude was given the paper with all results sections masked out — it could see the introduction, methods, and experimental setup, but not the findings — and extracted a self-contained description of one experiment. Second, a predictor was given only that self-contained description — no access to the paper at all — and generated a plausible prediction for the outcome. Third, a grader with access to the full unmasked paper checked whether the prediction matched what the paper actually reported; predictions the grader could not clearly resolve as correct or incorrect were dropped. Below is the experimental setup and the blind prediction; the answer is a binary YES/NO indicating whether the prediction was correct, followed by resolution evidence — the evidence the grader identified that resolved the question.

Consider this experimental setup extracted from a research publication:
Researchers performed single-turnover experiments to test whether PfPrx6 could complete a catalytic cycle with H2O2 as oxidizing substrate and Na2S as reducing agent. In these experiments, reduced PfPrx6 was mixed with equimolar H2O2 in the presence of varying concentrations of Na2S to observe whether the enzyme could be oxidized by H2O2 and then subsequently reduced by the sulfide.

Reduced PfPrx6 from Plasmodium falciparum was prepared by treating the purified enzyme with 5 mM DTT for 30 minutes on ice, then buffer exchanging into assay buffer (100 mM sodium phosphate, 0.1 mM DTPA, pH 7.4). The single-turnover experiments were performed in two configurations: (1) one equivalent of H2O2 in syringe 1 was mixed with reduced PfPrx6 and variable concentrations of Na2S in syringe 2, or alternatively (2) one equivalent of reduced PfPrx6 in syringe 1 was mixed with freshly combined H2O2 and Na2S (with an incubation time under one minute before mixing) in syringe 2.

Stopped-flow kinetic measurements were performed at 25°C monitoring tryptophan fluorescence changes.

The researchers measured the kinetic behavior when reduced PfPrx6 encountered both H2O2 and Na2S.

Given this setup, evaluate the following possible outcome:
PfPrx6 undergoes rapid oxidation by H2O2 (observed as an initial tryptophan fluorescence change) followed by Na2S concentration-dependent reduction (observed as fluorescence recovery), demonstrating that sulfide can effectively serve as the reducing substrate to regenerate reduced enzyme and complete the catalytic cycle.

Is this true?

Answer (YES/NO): YES